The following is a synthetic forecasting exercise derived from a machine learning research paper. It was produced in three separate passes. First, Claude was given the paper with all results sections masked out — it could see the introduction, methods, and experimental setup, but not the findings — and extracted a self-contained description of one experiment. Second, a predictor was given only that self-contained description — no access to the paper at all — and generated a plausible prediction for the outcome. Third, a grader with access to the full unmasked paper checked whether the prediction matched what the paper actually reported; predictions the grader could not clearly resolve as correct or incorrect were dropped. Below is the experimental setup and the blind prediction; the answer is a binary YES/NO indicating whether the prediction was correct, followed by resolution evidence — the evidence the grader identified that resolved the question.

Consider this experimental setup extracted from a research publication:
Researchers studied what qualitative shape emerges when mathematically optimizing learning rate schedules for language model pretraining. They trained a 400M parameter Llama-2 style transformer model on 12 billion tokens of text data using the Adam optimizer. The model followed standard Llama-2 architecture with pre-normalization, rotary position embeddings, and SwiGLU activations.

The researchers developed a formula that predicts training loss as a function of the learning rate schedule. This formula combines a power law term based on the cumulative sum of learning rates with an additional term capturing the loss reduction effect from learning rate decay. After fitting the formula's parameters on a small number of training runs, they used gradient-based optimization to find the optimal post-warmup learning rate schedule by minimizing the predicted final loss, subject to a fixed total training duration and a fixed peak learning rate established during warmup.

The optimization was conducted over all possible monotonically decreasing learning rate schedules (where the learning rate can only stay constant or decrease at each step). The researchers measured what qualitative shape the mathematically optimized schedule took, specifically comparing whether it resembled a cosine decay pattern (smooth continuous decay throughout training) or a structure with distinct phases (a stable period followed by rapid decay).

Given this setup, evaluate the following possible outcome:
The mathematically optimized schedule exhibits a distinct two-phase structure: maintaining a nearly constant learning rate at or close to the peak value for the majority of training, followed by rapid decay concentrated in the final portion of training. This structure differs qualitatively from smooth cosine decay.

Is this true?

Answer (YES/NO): YES